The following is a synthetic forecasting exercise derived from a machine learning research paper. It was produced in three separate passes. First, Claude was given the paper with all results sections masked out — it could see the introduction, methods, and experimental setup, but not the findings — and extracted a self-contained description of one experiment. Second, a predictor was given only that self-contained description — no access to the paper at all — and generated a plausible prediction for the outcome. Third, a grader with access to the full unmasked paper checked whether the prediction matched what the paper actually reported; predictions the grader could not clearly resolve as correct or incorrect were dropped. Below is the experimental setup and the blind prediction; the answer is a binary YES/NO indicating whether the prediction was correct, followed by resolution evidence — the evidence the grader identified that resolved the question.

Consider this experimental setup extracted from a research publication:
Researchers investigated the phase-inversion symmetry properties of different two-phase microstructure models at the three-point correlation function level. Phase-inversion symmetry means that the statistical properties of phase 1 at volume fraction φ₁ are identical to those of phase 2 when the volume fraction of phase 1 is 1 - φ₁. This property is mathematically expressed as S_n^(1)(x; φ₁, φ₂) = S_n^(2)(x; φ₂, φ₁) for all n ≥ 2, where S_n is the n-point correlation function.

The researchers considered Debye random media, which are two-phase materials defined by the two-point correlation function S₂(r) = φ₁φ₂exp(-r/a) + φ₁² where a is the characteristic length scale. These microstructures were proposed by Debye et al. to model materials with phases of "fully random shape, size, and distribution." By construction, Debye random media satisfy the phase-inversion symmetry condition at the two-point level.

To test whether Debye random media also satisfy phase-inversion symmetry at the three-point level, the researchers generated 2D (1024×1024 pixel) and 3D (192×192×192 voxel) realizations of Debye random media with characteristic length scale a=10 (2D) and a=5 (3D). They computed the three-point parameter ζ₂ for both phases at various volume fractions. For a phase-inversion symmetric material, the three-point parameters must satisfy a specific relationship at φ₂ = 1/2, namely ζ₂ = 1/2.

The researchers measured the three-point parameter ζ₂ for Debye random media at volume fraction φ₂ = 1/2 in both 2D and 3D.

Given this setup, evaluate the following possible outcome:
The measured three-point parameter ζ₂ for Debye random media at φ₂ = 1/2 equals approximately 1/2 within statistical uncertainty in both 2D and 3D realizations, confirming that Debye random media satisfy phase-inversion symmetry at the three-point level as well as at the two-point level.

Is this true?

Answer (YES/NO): YES